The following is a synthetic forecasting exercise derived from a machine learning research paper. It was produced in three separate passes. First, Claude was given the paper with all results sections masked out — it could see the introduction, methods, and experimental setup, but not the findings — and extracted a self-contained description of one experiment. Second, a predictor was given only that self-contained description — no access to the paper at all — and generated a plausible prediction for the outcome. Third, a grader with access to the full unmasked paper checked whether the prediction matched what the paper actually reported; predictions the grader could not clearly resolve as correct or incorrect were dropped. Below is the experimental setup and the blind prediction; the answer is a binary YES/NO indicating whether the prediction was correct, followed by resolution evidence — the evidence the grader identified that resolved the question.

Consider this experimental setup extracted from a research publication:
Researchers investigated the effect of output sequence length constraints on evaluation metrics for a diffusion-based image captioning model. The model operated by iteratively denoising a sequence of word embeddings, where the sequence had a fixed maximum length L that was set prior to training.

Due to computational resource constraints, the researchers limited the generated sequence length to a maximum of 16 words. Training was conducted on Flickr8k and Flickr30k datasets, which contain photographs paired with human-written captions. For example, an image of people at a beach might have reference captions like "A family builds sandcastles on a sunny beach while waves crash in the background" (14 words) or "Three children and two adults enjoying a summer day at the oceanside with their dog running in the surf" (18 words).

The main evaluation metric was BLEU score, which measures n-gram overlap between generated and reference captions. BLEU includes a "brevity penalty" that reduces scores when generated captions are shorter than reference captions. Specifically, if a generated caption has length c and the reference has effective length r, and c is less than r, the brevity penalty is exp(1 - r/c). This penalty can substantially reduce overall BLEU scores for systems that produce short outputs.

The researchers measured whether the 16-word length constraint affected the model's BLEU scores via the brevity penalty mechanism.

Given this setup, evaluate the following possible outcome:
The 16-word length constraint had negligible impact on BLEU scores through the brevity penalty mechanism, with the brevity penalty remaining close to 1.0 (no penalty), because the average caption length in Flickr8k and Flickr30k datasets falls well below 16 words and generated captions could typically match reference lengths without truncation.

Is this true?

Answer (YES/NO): NO